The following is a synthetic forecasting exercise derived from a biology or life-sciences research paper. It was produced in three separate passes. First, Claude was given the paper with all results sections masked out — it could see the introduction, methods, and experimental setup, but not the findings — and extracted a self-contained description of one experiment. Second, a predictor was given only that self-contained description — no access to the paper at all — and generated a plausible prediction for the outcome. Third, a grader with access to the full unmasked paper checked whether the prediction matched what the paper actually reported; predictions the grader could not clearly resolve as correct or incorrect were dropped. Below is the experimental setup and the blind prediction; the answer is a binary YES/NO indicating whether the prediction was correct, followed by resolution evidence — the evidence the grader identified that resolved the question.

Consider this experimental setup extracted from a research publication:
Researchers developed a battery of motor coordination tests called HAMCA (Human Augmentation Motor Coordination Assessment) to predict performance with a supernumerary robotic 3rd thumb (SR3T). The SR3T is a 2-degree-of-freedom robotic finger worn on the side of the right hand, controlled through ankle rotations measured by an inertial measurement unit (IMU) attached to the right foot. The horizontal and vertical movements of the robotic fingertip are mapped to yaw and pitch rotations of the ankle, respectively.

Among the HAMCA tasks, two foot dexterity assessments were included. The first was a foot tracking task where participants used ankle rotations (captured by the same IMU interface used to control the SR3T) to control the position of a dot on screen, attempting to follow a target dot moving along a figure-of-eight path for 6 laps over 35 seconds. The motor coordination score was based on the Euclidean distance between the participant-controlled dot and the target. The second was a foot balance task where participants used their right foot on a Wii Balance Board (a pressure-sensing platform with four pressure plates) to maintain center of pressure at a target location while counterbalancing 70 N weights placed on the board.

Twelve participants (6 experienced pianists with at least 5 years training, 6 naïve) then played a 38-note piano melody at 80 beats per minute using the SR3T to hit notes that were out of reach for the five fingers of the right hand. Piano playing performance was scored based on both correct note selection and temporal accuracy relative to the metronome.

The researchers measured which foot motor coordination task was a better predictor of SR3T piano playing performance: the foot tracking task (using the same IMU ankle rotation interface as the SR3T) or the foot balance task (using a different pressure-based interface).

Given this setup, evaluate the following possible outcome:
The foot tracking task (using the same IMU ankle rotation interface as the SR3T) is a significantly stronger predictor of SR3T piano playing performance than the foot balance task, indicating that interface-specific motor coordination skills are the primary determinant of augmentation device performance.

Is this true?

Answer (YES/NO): NO